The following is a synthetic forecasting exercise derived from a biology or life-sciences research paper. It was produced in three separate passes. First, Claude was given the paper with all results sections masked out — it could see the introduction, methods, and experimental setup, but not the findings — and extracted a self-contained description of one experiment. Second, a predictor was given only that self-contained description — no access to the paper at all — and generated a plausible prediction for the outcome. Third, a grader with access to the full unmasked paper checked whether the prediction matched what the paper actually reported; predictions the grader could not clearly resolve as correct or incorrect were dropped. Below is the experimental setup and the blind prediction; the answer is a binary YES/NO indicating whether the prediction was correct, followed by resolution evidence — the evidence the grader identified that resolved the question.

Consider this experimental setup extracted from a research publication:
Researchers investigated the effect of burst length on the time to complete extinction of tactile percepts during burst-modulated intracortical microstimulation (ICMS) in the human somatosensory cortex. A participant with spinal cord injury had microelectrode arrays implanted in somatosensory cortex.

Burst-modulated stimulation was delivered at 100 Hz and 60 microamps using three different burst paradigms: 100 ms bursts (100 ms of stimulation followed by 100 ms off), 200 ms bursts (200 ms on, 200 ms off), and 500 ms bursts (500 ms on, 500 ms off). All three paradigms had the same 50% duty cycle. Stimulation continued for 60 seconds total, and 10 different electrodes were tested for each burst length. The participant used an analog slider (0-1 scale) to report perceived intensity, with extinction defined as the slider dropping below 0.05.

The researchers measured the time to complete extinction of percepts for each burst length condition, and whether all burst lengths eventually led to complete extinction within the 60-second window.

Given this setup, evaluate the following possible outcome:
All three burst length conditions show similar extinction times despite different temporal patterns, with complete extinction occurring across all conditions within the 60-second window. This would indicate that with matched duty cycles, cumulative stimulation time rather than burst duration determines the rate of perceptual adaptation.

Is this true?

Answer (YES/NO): NO